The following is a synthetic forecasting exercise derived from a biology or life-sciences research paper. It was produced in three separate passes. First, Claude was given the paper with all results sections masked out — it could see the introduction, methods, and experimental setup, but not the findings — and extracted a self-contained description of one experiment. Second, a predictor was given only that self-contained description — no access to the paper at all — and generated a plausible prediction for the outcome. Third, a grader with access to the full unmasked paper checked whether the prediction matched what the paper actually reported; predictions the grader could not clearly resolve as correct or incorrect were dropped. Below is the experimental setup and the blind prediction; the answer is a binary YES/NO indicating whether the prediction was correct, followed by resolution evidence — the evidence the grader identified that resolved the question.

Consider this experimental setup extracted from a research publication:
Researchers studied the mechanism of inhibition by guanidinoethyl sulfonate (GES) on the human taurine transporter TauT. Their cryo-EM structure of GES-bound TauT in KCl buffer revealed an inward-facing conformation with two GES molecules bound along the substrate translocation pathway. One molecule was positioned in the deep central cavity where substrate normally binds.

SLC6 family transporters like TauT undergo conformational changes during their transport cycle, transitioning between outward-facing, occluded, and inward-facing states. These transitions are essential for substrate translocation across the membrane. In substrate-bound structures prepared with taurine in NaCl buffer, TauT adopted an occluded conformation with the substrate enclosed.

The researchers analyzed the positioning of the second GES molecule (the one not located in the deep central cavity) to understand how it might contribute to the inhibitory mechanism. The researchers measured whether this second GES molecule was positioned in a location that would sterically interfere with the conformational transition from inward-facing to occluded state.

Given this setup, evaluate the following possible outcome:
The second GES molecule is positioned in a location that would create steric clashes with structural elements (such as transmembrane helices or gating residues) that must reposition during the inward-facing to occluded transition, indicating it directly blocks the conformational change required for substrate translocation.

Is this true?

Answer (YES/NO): YES